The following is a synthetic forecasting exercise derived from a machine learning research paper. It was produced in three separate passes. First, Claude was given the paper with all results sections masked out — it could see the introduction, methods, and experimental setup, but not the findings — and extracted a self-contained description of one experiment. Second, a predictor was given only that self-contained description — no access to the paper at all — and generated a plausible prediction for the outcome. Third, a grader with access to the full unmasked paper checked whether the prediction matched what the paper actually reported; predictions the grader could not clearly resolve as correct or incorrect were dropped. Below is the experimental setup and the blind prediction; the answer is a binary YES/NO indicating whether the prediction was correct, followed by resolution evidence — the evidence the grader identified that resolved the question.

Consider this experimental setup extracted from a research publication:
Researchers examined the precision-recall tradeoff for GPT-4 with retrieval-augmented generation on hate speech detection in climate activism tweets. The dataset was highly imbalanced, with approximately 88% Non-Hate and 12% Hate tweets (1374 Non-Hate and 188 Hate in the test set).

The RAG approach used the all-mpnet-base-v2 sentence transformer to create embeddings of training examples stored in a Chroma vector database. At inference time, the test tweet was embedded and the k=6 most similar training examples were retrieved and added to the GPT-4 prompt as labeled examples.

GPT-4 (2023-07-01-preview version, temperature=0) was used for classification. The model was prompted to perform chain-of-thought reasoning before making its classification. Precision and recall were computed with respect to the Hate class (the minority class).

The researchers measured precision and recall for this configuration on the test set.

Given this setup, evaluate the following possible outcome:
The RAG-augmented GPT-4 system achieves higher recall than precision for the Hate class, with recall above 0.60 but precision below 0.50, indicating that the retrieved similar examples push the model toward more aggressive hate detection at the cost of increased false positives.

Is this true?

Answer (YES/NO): NO